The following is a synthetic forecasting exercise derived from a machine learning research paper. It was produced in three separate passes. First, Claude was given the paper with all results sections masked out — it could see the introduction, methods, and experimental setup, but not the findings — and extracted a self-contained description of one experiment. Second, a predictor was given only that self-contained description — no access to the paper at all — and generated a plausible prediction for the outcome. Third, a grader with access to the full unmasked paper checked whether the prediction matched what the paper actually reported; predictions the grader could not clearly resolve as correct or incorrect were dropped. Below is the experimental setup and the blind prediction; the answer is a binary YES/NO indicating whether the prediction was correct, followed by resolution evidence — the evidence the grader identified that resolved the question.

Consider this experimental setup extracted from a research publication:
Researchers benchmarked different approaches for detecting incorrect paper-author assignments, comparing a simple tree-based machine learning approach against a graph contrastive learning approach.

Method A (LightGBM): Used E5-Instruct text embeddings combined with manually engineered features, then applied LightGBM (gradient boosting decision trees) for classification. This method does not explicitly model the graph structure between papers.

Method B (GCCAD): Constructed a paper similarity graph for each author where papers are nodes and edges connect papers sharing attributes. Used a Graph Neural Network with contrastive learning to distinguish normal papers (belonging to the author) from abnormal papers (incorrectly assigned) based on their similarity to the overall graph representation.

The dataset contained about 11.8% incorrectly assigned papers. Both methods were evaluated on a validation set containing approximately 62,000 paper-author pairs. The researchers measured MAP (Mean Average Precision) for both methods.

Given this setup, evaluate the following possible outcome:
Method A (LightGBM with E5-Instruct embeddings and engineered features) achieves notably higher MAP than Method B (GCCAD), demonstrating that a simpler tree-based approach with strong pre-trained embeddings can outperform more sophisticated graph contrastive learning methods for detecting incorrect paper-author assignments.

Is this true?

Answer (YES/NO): NO